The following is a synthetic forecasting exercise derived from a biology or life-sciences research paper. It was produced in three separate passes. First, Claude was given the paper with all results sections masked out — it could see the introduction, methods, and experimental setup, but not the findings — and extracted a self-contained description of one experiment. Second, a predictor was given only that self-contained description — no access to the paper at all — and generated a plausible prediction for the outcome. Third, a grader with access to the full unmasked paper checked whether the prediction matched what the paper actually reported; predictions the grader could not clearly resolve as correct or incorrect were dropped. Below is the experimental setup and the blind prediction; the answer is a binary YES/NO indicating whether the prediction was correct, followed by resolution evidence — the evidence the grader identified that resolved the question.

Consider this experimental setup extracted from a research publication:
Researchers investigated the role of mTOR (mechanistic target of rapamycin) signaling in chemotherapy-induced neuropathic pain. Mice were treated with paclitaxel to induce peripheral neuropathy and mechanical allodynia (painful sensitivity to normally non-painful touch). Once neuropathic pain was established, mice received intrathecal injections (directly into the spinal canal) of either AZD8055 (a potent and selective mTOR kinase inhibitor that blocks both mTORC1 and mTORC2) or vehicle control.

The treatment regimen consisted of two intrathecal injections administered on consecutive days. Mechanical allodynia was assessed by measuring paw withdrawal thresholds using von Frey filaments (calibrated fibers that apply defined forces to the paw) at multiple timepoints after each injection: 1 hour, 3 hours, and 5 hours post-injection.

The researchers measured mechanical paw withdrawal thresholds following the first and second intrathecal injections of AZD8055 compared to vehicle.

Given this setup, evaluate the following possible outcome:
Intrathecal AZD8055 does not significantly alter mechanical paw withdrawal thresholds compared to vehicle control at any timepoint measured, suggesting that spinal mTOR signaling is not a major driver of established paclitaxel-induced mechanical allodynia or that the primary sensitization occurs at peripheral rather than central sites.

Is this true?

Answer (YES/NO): NO